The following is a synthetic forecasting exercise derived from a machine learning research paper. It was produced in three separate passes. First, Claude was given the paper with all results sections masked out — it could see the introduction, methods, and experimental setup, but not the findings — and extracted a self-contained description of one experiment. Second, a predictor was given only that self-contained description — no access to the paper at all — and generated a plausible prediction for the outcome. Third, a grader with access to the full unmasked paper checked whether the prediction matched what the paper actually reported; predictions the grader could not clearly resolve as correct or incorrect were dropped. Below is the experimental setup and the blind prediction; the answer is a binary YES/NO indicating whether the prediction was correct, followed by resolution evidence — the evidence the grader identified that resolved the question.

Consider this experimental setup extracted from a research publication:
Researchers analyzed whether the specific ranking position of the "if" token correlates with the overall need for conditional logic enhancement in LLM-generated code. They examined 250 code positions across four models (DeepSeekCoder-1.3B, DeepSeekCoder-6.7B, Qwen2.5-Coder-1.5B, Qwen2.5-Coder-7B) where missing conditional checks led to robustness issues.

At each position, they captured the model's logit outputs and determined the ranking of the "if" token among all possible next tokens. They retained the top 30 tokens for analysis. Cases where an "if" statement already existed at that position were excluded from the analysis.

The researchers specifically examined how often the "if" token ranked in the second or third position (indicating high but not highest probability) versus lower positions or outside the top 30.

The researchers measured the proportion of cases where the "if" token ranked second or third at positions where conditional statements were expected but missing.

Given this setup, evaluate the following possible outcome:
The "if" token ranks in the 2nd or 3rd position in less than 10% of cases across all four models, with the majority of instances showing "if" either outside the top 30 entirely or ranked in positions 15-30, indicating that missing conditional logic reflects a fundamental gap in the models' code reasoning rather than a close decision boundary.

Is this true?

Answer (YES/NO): NO